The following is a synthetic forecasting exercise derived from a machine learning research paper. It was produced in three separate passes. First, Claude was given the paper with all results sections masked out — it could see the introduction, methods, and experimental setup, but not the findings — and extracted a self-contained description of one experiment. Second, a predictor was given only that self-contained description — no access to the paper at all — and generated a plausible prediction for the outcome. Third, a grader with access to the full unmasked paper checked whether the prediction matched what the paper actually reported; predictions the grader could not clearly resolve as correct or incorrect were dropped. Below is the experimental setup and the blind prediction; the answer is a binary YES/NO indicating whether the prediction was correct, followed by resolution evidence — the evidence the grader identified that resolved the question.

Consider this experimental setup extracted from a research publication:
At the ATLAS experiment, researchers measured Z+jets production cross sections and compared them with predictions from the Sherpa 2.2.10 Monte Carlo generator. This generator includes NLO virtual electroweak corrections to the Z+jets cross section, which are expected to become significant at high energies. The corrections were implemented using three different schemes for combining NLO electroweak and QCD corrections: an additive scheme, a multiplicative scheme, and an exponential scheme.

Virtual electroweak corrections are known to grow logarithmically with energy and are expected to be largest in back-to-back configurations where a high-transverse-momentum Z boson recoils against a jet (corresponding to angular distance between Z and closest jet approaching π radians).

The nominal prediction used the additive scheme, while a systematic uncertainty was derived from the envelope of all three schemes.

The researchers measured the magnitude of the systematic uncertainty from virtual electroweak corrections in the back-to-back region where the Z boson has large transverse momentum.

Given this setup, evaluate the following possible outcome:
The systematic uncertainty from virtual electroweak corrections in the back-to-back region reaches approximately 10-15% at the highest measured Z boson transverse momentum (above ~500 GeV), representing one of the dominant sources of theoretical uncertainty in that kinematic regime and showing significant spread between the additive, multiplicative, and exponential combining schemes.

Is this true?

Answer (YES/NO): NO